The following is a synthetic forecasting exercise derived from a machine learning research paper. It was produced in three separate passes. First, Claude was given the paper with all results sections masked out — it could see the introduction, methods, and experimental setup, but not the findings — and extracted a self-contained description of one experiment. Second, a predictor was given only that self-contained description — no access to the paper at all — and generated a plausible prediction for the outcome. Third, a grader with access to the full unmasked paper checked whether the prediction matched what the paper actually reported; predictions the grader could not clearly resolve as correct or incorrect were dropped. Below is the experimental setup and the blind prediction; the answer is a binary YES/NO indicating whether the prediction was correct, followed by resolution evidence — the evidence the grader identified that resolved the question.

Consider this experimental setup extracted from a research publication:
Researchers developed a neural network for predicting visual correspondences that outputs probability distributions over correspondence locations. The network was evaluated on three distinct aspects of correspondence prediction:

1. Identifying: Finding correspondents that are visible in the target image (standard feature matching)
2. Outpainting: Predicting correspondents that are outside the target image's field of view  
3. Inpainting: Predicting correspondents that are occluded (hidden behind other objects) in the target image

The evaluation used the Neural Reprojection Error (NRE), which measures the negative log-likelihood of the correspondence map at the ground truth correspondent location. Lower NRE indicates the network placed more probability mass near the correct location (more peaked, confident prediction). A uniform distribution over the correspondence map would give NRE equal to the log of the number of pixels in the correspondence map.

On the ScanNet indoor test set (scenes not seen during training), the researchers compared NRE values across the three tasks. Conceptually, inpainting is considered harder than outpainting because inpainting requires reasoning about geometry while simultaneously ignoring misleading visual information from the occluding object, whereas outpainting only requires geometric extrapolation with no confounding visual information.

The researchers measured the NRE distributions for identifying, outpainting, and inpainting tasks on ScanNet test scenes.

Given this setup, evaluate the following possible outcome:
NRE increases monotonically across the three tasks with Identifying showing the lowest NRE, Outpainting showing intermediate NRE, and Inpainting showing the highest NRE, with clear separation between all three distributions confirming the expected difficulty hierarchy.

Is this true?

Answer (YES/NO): YES